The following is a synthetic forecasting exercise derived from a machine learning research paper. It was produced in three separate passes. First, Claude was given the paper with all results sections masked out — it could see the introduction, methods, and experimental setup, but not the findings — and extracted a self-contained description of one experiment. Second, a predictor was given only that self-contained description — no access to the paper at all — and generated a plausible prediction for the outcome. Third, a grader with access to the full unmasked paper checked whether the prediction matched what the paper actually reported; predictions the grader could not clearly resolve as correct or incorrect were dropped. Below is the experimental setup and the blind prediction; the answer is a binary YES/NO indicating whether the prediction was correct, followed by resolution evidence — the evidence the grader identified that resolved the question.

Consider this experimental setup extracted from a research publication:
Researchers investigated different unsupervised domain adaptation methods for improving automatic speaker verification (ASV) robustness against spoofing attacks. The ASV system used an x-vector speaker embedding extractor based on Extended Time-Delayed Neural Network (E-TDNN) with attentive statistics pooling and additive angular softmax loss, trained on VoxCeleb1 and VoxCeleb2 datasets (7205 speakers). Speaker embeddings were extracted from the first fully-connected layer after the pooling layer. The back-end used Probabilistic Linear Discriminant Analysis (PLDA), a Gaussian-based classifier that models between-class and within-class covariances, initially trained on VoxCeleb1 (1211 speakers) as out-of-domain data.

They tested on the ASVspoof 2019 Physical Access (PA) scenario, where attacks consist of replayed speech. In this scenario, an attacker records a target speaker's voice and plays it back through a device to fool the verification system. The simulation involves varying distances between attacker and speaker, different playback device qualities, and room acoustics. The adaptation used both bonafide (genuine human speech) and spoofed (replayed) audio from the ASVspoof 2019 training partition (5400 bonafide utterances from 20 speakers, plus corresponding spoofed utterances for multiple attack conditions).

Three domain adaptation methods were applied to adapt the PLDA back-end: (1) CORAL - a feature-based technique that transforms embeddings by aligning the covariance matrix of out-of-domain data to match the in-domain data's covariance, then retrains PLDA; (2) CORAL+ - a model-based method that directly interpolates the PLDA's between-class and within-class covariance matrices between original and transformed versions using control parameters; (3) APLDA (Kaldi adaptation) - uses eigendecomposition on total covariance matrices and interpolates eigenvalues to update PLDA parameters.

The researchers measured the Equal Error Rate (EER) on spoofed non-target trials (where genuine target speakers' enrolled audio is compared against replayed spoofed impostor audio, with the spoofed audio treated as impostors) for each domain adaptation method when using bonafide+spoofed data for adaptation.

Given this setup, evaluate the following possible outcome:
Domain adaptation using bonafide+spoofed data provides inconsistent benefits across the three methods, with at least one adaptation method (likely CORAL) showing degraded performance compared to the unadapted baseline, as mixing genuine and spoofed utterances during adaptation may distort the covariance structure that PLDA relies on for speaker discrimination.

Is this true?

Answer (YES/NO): NO